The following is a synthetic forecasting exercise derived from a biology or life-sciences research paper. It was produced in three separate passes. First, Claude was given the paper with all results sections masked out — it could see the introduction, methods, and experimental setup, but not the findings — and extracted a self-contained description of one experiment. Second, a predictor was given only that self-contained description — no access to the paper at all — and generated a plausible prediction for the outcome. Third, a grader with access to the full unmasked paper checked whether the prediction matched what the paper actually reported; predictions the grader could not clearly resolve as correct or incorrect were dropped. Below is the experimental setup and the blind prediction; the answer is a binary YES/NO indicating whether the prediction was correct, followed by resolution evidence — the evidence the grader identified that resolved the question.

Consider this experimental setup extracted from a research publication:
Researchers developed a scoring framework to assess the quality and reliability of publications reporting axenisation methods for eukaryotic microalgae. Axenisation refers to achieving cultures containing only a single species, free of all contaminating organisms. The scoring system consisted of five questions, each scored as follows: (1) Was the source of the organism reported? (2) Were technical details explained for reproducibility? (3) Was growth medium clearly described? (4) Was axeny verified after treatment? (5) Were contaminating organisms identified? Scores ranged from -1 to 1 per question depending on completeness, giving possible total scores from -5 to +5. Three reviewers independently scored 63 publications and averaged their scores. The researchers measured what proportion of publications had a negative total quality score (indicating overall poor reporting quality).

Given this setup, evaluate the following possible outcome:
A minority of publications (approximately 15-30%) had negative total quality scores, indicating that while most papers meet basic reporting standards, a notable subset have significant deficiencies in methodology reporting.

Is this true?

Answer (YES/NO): YES